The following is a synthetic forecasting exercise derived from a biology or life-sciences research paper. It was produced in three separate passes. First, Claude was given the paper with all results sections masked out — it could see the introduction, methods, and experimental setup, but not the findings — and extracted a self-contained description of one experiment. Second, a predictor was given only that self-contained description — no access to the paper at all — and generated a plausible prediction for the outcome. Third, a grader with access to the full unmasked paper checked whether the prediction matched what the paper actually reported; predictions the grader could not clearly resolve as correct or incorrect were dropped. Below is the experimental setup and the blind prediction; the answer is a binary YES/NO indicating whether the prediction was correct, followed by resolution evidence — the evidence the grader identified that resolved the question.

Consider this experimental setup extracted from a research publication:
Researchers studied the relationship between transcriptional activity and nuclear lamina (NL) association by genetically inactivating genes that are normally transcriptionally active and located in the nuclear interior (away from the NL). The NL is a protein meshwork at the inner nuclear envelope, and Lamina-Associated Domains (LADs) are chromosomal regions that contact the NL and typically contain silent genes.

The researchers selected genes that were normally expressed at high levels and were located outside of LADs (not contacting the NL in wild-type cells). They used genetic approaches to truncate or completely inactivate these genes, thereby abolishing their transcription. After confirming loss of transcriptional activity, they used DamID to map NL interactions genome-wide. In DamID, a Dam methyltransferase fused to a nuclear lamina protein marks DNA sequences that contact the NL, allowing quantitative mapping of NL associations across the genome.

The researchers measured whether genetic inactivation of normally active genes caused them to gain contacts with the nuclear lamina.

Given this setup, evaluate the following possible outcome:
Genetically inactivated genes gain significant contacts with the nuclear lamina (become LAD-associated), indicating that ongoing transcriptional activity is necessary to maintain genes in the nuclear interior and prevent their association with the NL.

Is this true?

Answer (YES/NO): YES